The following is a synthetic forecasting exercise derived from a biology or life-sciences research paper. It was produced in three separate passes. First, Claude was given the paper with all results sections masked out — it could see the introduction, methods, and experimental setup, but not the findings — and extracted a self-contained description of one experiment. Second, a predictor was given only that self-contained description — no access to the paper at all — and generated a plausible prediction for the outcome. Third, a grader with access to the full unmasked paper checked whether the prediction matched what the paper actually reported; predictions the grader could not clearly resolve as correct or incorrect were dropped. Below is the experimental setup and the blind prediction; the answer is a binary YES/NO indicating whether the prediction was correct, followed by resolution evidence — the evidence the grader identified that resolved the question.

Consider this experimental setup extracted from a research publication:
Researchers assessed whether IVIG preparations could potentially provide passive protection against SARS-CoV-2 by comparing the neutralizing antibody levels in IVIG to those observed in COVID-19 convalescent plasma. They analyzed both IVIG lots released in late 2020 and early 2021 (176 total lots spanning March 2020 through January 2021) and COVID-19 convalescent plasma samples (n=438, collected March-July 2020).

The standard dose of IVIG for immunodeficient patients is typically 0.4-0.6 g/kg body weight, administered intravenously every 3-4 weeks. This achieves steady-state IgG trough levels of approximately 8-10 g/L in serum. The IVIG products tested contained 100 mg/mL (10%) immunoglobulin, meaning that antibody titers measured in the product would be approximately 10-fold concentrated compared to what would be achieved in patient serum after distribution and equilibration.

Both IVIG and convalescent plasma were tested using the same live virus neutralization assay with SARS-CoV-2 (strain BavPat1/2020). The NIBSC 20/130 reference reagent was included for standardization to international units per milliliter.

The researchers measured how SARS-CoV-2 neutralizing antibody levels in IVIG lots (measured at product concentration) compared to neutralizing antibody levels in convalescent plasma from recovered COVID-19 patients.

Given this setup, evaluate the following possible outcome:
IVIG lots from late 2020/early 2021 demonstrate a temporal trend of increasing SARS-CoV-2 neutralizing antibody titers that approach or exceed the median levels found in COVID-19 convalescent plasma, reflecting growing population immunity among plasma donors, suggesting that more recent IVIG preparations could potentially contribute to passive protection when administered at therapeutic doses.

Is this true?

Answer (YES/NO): NO